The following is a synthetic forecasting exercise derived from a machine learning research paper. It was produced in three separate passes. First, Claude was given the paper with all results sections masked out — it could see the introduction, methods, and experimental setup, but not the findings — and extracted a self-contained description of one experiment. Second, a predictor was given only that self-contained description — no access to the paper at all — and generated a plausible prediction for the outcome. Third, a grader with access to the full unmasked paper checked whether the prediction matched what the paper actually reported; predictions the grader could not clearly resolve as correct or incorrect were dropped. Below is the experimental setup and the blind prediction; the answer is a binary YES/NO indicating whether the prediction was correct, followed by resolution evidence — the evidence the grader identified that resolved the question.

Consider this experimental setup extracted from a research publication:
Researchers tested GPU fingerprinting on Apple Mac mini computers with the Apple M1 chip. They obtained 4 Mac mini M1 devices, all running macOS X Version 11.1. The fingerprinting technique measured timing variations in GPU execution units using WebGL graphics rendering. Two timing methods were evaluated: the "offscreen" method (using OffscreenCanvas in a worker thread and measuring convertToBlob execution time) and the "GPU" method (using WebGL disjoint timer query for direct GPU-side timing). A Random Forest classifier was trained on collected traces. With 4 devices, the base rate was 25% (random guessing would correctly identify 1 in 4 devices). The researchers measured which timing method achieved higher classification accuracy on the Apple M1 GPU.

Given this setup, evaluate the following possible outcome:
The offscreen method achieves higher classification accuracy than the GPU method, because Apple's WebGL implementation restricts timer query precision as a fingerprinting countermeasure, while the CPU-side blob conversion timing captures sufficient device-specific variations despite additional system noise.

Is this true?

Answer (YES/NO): NO